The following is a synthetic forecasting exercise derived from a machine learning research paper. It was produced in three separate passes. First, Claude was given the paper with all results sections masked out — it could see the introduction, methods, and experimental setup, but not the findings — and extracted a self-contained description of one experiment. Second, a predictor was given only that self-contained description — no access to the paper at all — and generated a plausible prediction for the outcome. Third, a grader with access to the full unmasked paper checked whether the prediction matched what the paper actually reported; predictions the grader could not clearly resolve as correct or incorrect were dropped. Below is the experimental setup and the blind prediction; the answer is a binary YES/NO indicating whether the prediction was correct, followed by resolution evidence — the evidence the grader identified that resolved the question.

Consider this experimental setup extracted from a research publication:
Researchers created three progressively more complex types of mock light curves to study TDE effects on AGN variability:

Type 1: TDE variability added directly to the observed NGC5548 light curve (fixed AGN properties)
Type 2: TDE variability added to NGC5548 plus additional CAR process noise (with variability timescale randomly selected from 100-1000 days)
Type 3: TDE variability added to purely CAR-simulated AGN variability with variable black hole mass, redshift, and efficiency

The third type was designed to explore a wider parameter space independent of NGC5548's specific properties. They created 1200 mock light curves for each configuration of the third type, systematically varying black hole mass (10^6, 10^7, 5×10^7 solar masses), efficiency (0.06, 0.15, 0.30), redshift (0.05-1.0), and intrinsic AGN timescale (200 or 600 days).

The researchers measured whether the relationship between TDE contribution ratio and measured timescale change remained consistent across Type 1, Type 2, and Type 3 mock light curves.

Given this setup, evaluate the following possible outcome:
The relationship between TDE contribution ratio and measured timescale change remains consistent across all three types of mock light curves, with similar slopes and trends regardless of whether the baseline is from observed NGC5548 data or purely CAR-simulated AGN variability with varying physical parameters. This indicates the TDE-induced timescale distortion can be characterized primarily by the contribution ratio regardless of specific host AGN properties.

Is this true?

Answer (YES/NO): NO